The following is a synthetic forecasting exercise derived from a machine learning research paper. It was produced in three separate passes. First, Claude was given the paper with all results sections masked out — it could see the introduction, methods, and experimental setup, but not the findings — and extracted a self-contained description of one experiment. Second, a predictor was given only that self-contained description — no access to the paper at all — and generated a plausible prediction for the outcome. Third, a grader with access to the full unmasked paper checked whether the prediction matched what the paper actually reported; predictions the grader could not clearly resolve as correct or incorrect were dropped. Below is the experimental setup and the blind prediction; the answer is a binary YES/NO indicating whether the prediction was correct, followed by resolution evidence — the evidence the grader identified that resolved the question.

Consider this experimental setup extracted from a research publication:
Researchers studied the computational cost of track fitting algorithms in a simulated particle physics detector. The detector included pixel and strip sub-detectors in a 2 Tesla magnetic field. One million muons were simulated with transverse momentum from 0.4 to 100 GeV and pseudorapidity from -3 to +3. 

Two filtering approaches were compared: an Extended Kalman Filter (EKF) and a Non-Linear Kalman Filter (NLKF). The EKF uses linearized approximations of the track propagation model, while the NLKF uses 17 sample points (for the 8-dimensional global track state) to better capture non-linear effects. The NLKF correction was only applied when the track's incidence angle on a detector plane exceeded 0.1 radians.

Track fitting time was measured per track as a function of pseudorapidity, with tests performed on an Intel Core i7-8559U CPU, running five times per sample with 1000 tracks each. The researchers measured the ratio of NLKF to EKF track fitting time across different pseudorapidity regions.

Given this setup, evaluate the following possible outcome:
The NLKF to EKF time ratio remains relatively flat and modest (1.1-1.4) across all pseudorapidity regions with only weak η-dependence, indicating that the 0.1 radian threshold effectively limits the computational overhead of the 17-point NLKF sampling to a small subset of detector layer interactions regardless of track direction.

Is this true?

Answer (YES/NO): NO